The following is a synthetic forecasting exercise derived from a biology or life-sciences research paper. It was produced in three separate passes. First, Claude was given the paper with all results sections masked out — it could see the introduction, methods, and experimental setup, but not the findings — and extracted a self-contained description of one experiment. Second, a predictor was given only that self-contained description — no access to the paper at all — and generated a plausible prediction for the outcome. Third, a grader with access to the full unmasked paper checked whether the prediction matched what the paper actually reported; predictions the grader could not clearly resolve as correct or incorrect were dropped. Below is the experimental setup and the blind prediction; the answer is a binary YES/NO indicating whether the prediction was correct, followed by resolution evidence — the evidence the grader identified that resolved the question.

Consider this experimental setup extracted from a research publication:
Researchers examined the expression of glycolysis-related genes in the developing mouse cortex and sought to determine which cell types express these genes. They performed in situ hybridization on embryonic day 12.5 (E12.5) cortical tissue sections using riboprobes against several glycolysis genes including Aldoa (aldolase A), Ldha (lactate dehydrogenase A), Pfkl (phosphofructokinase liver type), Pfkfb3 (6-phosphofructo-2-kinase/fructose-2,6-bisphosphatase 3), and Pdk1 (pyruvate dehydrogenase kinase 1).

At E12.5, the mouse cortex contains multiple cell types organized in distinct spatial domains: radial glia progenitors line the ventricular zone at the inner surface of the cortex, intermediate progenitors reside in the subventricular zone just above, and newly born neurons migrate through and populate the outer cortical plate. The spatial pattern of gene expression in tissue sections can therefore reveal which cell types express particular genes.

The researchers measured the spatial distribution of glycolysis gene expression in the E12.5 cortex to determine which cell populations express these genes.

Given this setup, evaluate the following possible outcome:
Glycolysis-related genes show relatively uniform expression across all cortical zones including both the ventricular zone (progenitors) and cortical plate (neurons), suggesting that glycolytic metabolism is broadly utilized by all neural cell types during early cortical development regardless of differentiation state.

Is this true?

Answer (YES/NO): NO